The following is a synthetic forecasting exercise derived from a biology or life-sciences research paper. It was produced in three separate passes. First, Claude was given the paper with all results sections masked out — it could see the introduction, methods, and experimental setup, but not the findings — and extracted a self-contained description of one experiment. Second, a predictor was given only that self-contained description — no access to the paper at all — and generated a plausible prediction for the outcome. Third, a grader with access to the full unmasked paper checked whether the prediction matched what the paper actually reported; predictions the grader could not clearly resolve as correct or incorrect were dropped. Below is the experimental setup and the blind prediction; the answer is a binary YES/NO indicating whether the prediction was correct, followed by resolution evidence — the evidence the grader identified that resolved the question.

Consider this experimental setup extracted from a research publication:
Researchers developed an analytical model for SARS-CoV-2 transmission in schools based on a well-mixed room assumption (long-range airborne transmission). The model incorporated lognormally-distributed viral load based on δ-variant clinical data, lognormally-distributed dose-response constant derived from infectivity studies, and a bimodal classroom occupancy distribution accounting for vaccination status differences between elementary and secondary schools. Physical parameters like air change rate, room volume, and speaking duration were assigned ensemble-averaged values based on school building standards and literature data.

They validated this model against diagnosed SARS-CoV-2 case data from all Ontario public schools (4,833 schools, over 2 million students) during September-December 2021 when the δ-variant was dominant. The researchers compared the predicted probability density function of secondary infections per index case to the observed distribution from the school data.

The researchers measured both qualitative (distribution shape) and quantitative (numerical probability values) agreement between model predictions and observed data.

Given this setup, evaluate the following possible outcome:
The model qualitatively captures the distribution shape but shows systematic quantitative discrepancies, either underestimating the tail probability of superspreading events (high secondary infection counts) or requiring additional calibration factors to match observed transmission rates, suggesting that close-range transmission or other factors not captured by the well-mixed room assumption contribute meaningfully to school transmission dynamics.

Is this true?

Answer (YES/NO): NO